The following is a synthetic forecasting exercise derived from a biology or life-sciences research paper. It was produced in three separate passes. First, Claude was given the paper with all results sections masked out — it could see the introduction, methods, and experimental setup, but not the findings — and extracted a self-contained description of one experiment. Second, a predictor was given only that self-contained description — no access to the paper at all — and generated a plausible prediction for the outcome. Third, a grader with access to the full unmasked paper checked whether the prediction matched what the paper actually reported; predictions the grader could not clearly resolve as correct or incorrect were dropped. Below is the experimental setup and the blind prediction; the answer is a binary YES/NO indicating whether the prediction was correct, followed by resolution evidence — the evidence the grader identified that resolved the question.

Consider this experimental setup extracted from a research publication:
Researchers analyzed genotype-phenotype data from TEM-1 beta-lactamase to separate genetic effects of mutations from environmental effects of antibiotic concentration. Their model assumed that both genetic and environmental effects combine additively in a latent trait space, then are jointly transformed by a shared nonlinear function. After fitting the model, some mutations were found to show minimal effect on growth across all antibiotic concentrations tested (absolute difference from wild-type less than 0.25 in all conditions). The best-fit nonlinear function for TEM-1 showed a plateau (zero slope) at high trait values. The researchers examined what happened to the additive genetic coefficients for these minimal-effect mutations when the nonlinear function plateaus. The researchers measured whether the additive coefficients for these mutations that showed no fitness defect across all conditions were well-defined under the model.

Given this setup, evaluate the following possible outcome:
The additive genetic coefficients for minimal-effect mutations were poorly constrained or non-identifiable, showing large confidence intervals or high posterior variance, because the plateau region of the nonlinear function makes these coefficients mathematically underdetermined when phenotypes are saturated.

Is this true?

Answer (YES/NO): YES